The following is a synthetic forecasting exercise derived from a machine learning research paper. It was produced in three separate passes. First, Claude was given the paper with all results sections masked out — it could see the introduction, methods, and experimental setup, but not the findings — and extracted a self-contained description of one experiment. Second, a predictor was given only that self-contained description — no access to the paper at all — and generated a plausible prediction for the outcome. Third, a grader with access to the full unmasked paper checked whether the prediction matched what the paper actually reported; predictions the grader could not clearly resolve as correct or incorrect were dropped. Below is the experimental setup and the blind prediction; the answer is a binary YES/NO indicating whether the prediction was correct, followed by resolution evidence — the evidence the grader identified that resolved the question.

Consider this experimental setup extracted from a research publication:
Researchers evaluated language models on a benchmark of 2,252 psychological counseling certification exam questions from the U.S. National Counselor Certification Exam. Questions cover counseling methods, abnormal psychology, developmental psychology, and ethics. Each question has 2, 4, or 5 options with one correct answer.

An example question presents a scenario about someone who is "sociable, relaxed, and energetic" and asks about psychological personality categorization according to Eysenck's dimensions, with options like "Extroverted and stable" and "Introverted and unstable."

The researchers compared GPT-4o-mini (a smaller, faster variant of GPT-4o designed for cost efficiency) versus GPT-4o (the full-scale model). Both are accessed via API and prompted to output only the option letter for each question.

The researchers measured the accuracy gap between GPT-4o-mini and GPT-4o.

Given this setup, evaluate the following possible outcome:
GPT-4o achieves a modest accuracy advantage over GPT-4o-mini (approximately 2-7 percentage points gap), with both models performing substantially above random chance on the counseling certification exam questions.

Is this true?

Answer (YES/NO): YES